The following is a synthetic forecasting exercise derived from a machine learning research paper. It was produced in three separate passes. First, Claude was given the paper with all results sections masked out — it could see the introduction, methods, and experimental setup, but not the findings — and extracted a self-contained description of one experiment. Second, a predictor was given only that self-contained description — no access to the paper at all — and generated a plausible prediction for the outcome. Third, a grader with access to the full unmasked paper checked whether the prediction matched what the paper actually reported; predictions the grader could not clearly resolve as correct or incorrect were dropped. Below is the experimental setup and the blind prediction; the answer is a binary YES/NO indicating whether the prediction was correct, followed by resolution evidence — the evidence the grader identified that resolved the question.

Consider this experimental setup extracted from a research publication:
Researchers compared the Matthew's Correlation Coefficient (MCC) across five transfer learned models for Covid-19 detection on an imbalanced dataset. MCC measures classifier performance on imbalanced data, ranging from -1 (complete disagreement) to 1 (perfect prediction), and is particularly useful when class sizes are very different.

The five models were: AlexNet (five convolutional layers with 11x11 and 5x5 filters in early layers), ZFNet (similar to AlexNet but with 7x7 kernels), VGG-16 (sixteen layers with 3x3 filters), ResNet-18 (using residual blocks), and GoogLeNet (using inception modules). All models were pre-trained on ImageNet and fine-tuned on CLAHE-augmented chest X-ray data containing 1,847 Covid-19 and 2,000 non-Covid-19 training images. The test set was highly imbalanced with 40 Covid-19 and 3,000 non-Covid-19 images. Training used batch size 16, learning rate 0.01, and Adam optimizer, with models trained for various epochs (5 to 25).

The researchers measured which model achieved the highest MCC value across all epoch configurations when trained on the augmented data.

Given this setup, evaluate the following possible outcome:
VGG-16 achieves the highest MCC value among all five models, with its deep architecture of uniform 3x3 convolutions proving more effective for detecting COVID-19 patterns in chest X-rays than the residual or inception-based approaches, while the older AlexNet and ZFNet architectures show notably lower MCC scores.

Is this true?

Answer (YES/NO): NO